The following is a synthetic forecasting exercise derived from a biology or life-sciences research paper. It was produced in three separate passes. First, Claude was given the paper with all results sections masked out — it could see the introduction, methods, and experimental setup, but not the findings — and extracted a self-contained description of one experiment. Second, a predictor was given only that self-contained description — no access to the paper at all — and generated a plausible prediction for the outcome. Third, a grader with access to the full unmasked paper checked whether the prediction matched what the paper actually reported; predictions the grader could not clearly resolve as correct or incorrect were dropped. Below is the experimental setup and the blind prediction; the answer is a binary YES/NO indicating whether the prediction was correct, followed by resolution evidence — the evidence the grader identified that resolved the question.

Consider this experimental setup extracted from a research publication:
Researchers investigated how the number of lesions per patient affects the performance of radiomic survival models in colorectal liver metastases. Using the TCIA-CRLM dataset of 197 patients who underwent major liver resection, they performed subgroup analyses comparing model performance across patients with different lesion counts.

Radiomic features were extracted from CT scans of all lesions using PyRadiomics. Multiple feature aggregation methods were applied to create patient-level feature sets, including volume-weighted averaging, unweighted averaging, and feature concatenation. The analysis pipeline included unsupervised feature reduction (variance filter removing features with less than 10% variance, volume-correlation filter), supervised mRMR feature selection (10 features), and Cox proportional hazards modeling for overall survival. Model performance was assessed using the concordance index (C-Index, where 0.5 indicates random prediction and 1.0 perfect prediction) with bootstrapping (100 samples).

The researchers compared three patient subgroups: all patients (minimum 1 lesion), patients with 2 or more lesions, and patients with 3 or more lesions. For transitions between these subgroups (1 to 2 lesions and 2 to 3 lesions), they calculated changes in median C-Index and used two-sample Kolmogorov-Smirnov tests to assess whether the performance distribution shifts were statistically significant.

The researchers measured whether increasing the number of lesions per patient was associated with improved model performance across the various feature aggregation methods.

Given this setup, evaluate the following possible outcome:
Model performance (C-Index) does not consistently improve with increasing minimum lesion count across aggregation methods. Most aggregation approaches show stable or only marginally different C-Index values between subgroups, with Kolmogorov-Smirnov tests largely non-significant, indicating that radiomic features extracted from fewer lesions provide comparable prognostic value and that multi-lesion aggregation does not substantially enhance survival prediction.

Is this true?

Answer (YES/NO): NO